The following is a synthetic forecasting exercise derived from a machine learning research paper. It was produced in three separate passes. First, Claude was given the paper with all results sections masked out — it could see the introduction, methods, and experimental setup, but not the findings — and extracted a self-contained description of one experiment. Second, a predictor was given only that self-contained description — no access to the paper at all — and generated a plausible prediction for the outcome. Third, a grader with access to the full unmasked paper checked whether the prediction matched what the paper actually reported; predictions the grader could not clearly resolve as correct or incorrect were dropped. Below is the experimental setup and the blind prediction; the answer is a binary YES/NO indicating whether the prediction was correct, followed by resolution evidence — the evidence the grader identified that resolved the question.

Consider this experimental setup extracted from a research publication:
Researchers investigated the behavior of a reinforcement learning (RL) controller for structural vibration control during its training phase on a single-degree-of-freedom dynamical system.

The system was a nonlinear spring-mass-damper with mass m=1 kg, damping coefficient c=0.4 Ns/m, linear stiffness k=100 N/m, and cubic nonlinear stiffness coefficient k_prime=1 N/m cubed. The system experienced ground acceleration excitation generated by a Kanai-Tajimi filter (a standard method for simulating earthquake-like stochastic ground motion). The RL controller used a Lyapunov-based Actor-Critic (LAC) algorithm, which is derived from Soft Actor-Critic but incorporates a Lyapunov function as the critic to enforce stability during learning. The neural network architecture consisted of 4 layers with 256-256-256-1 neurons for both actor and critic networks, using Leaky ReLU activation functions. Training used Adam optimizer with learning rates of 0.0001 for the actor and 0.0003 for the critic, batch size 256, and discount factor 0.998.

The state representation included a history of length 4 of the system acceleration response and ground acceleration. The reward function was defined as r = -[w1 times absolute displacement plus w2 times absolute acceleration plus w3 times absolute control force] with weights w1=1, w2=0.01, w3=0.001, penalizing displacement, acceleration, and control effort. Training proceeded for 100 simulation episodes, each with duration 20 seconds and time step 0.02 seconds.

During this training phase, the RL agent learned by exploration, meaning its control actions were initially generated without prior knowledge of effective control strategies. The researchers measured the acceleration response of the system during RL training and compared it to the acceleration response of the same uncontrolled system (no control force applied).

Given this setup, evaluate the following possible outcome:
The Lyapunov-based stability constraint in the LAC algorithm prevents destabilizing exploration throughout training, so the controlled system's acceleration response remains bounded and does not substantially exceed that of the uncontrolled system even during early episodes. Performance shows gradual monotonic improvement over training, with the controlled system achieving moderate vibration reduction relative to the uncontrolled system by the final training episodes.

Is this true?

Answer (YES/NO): NO